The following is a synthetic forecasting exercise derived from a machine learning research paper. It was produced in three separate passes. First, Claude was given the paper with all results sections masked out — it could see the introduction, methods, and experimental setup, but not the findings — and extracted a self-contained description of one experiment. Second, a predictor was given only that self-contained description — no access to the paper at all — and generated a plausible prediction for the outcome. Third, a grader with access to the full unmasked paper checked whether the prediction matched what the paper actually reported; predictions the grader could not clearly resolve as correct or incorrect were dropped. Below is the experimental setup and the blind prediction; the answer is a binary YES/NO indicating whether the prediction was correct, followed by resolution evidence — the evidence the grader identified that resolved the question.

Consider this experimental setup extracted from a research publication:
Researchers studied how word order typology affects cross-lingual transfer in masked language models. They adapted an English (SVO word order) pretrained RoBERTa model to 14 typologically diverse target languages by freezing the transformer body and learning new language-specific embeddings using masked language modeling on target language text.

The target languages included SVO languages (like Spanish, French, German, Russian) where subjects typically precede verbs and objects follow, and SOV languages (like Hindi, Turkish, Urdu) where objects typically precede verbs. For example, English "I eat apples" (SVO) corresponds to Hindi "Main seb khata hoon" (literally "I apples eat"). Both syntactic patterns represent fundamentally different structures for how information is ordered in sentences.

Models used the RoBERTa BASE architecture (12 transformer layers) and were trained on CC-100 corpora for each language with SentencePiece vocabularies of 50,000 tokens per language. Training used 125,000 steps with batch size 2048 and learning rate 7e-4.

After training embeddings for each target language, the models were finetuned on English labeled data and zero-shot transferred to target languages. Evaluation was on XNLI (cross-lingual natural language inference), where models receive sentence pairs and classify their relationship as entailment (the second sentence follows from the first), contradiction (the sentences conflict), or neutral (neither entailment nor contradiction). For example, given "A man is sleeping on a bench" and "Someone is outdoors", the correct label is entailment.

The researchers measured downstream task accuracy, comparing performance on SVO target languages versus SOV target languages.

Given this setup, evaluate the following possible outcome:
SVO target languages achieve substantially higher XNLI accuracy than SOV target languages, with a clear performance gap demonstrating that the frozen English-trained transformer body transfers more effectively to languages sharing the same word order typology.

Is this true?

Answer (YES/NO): NO